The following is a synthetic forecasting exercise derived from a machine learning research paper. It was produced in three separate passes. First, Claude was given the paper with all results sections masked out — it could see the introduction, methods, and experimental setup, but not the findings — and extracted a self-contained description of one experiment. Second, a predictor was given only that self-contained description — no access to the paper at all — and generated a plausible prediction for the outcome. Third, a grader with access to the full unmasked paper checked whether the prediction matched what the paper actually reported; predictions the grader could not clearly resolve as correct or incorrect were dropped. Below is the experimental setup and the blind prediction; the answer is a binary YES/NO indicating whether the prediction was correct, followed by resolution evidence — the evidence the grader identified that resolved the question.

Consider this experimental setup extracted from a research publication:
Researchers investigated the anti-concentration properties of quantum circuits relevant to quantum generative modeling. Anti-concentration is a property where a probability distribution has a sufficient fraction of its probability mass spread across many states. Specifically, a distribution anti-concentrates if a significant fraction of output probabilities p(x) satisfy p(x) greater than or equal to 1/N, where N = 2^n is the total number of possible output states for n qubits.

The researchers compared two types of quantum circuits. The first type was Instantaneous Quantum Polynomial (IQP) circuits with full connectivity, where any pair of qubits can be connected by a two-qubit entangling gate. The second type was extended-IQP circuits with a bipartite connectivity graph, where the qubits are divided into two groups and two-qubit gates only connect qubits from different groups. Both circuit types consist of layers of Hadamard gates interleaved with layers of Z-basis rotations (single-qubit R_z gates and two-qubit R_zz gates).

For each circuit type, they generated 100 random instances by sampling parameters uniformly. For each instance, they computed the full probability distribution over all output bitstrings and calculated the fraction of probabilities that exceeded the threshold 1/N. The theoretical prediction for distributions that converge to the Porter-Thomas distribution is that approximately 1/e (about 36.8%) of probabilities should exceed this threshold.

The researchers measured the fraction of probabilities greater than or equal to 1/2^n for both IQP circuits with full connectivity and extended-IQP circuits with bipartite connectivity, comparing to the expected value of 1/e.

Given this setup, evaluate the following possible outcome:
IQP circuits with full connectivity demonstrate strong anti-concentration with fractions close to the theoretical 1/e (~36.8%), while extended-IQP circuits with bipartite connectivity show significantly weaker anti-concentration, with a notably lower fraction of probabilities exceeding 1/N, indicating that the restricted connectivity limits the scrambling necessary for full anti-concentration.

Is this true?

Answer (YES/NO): NO